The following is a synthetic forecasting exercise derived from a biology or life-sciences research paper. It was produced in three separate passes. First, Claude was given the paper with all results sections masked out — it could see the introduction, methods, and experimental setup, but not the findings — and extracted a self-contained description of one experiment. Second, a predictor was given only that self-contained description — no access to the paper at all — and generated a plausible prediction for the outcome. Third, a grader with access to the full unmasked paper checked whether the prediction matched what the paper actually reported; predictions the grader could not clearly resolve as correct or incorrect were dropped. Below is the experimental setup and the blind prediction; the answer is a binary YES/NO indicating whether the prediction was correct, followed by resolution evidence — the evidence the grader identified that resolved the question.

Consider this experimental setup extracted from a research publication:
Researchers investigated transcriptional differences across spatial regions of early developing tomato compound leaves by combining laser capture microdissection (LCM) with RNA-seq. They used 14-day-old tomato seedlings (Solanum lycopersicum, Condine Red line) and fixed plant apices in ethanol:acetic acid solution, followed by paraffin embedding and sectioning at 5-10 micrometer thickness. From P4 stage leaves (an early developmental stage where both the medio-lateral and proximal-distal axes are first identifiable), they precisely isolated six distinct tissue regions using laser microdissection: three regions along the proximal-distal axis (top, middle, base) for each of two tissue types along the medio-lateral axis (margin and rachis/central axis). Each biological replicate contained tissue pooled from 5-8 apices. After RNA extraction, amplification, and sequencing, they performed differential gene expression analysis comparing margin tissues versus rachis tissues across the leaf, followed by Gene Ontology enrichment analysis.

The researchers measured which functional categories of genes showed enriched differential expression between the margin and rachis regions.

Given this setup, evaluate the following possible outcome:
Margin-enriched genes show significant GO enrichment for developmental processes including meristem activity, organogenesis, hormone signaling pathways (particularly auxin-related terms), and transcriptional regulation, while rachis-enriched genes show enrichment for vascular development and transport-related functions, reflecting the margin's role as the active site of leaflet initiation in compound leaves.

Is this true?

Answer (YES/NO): NO